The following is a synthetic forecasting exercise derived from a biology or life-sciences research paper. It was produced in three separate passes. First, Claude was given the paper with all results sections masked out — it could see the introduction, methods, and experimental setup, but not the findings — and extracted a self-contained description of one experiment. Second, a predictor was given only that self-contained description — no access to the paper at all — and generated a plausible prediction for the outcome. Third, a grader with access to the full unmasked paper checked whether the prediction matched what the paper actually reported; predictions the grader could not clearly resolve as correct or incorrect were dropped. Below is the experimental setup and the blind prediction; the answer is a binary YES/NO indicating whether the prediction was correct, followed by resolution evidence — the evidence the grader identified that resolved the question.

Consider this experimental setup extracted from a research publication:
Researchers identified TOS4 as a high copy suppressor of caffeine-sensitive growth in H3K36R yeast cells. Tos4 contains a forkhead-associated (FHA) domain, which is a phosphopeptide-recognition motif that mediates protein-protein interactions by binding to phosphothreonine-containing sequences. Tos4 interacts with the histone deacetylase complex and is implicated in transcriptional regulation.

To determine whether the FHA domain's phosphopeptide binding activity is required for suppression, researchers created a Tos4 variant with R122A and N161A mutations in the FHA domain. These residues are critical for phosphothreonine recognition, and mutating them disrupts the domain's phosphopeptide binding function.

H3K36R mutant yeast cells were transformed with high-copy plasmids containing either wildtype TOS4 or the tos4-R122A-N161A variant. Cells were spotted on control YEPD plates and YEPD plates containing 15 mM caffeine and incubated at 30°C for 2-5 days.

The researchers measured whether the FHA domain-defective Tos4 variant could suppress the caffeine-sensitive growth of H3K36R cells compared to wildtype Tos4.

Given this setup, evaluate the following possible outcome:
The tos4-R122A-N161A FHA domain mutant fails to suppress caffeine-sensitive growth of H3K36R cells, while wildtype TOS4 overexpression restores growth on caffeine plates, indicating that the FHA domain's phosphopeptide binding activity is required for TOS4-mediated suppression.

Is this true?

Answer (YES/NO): NO